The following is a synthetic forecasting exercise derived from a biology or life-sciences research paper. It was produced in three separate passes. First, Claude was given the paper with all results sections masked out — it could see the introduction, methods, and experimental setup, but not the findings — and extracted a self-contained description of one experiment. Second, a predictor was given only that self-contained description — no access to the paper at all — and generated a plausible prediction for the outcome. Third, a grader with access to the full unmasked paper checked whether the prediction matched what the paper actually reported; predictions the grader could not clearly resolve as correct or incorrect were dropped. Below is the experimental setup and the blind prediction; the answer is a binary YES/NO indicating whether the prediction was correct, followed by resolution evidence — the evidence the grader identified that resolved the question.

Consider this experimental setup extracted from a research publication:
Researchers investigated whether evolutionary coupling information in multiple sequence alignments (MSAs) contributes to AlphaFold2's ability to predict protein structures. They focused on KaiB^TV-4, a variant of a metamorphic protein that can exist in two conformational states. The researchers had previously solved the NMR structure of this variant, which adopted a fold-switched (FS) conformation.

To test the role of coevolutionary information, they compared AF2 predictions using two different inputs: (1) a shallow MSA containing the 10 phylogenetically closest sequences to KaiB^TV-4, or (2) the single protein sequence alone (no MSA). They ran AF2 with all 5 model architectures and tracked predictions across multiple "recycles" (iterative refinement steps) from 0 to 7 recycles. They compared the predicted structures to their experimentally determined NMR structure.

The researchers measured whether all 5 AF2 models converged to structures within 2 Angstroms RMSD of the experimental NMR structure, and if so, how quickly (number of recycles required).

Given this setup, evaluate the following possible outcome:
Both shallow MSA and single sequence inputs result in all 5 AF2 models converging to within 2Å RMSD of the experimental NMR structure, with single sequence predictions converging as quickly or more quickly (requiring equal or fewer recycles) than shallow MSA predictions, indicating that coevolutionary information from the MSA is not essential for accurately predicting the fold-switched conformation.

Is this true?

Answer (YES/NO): NO